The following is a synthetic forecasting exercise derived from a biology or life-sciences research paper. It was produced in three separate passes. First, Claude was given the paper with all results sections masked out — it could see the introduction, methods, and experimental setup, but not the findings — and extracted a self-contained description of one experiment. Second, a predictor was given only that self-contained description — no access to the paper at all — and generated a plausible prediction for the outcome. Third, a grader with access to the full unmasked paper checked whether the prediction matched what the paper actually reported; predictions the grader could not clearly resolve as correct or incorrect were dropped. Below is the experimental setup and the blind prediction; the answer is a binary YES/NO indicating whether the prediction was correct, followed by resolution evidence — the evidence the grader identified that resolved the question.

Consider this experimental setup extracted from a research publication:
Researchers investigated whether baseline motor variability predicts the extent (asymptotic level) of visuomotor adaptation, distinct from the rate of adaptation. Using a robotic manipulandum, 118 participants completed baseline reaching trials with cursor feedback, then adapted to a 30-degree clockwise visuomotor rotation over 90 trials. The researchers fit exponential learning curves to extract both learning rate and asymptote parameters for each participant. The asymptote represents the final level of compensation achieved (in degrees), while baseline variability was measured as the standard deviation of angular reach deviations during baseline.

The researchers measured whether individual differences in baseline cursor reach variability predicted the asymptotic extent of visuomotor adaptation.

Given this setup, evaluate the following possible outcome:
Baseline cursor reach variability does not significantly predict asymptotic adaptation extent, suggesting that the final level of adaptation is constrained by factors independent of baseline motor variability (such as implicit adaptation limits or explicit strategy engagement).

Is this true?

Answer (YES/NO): YES